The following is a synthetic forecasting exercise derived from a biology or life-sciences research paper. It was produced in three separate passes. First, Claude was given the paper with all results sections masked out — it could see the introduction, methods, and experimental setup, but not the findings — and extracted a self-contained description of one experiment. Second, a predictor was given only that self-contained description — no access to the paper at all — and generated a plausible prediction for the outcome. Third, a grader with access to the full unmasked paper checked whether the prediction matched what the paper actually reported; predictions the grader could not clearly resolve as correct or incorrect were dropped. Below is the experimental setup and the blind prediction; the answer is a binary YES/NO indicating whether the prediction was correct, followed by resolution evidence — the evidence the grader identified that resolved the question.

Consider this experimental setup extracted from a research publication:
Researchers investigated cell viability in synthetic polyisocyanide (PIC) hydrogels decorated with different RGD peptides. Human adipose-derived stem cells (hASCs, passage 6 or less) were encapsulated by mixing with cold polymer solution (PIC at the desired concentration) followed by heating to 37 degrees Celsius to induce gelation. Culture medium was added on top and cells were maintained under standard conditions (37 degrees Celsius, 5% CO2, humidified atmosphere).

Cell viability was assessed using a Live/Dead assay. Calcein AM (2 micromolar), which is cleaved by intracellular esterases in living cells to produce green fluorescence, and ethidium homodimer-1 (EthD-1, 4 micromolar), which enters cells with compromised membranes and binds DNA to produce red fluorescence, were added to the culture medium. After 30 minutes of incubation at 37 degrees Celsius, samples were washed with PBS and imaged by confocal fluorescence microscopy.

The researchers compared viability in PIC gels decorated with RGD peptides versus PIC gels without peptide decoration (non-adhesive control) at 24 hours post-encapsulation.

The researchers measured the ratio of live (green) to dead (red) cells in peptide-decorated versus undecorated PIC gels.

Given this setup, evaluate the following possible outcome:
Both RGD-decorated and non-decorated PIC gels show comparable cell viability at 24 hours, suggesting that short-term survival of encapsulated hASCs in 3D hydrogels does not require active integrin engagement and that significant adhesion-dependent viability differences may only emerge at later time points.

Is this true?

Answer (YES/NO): YES